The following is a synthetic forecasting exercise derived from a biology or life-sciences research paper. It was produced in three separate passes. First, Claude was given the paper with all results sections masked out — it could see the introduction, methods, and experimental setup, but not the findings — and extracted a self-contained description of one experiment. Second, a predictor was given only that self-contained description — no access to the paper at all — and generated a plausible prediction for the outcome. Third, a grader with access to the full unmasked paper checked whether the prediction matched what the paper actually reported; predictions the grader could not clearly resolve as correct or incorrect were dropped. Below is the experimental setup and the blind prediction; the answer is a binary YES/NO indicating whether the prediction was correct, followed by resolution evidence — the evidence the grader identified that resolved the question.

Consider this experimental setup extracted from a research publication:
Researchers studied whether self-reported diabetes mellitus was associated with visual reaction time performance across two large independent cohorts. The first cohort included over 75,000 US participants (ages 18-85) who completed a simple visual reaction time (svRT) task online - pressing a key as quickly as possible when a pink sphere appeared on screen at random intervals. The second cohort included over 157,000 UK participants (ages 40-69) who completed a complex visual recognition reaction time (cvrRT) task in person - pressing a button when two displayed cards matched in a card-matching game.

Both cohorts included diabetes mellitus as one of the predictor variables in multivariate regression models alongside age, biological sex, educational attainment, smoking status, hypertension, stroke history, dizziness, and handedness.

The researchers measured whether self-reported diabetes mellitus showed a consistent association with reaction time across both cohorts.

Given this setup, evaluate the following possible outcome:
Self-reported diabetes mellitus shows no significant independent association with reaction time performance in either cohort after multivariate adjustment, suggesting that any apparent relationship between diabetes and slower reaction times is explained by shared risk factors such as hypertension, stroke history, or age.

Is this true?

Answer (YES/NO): NO